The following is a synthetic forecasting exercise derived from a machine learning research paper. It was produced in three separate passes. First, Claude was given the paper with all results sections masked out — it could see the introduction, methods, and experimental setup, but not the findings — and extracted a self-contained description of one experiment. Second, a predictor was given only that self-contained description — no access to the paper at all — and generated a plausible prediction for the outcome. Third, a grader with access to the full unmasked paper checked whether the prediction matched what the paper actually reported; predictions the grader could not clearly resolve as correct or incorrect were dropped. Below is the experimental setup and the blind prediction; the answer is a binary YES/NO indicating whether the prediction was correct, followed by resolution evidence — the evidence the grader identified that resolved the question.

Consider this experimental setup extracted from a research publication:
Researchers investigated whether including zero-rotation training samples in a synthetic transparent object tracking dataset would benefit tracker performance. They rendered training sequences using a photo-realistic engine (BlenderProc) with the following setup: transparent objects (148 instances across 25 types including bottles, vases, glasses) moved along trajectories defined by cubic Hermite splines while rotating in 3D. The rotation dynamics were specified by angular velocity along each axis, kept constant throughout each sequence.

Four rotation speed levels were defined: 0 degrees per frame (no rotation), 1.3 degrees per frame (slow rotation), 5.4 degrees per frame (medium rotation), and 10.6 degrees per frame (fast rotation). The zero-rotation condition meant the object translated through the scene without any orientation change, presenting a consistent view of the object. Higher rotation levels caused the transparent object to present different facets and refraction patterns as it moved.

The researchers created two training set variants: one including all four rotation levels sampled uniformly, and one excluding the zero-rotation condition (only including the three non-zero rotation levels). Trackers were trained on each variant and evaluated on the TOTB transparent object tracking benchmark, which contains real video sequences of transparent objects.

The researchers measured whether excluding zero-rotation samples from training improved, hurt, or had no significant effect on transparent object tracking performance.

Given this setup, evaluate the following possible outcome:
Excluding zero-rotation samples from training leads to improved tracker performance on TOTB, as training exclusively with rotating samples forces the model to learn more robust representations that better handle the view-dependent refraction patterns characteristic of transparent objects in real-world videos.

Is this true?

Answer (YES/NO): NO